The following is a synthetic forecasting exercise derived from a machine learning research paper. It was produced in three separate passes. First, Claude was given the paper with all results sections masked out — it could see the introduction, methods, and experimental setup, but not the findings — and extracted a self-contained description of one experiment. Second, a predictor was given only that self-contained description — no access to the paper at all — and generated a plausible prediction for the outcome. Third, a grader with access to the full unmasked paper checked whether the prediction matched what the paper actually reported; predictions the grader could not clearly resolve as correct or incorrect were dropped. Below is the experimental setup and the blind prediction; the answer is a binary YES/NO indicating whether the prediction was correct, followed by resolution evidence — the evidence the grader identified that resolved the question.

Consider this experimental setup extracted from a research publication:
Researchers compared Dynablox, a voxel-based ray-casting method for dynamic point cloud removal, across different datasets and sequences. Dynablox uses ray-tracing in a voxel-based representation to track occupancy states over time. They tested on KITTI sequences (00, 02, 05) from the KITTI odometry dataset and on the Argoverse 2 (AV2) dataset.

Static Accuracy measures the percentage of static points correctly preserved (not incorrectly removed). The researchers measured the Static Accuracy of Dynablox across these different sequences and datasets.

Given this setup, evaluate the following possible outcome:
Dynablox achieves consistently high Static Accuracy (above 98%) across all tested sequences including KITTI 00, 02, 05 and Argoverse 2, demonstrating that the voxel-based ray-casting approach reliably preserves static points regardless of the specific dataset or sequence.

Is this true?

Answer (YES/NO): NO